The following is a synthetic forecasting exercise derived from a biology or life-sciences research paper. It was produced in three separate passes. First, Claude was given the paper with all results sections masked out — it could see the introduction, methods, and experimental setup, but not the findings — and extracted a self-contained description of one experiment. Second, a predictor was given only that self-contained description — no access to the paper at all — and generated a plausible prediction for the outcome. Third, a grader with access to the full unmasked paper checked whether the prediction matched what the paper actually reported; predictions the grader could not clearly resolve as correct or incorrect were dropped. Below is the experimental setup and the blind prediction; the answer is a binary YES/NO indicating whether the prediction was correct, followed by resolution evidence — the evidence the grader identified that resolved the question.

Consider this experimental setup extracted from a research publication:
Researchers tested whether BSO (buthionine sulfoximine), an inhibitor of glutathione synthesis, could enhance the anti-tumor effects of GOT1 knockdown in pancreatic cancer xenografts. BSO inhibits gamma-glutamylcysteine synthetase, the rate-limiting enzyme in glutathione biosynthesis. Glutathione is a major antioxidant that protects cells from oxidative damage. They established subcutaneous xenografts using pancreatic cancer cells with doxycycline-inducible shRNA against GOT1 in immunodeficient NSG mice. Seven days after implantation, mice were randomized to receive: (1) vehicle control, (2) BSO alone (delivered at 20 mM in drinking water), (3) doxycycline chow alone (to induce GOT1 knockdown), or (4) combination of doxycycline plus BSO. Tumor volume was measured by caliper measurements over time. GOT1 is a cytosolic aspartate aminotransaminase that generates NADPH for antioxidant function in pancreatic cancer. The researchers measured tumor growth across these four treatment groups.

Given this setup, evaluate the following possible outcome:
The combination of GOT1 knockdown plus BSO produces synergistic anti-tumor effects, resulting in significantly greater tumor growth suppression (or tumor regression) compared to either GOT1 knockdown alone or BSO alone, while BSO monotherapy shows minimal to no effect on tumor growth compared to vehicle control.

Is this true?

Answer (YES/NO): NO